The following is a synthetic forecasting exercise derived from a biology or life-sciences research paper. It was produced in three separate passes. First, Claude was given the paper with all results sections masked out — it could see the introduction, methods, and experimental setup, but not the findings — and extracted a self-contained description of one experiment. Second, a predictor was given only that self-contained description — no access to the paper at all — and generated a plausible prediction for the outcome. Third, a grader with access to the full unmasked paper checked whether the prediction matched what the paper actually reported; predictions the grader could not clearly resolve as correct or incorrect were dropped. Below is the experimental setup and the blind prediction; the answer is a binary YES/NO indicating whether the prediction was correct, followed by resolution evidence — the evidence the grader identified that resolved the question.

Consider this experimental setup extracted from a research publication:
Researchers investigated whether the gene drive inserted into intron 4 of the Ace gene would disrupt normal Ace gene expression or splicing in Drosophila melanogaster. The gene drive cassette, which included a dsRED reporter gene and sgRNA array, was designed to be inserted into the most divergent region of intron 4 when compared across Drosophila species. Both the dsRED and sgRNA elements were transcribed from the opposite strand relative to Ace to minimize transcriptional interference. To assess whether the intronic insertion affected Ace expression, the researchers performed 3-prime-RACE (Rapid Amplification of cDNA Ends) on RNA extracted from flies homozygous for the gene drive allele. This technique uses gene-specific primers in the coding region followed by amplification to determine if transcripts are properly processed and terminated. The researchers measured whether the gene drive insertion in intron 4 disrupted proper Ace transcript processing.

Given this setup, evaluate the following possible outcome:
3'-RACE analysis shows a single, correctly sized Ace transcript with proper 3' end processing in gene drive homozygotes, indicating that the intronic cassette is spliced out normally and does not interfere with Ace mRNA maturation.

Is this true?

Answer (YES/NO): NO